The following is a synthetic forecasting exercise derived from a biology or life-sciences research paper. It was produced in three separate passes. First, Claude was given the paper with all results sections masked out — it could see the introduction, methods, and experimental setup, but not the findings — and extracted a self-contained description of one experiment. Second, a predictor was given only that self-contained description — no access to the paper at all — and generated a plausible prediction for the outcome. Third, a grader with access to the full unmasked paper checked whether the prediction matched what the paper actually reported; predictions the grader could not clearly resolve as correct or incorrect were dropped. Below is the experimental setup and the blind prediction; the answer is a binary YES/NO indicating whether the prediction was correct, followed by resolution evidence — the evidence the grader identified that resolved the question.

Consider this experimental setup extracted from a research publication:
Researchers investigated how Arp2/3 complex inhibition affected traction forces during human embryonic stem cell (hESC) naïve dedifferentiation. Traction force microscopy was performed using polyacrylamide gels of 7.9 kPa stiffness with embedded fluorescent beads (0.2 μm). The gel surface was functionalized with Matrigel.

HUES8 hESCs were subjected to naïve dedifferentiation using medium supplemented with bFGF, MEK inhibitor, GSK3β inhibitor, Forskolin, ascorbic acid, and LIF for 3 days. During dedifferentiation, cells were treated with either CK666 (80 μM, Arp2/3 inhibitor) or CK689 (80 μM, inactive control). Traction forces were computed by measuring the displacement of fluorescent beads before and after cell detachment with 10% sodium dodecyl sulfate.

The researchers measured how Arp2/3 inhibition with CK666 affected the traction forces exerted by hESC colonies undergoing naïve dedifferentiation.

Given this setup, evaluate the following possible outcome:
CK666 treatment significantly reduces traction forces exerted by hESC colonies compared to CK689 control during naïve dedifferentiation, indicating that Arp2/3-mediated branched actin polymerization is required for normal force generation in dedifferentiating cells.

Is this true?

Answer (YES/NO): NO